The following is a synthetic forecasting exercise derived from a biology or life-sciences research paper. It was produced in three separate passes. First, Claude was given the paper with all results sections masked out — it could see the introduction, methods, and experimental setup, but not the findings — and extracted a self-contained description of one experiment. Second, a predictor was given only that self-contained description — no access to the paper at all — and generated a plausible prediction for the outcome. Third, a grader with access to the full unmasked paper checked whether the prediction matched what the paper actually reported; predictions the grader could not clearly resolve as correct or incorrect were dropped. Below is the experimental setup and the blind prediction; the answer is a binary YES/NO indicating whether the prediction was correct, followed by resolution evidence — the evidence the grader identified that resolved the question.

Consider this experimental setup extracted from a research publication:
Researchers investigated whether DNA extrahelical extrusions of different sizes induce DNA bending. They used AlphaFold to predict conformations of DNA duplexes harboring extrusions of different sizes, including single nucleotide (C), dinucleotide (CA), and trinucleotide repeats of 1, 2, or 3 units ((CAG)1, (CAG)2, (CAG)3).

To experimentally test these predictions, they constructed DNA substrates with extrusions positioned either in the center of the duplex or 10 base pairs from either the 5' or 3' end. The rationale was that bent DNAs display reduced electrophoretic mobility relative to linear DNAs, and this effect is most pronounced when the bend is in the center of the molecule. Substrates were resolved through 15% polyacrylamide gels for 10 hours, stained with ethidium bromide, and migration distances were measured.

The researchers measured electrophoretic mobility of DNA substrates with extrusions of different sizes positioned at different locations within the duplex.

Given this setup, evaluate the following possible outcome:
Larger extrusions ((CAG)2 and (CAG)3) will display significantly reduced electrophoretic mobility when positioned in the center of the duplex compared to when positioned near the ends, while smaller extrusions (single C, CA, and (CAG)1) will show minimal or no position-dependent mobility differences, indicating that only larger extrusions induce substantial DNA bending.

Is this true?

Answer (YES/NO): YES